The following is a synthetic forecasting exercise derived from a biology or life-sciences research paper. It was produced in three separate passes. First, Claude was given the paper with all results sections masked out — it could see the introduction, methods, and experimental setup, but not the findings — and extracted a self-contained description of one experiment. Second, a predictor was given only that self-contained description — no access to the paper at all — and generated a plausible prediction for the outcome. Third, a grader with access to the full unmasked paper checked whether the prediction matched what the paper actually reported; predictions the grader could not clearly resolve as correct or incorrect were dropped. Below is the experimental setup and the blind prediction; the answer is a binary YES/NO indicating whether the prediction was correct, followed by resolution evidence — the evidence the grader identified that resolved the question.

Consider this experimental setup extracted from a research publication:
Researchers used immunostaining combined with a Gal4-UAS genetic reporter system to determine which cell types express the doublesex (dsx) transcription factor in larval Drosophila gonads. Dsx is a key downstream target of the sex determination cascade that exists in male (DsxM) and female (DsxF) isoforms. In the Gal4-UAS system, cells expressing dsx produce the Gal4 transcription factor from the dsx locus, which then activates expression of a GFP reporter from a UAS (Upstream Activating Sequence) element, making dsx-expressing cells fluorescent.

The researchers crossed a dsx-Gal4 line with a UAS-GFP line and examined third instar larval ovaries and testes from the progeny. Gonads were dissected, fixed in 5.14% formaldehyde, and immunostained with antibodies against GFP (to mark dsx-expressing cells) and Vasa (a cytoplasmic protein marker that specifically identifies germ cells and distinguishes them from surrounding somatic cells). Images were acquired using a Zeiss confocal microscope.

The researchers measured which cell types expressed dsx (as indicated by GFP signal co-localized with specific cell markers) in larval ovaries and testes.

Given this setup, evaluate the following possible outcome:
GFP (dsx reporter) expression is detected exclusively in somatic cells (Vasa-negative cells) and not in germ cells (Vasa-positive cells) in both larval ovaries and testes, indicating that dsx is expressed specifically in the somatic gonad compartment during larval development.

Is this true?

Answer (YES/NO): YES